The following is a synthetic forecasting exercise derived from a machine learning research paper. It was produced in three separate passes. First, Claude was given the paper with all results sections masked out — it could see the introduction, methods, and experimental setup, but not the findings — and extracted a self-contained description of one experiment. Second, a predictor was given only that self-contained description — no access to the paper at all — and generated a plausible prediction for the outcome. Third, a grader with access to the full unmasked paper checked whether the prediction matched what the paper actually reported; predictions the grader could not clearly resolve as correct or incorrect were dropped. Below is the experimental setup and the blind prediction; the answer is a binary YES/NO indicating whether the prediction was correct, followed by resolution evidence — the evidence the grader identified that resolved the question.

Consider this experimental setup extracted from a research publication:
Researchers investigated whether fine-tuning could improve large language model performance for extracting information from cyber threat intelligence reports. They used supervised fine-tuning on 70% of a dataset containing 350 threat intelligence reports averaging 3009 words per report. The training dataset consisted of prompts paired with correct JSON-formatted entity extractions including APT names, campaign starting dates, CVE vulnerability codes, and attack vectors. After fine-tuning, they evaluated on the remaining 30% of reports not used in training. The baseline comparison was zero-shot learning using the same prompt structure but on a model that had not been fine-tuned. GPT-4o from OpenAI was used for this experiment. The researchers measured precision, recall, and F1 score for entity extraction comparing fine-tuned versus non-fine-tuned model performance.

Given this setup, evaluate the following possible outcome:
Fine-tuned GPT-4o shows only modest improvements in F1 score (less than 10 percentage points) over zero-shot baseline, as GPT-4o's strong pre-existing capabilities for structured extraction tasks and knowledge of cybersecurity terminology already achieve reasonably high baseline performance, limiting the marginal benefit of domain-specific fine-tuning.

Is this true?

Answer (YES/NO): NO